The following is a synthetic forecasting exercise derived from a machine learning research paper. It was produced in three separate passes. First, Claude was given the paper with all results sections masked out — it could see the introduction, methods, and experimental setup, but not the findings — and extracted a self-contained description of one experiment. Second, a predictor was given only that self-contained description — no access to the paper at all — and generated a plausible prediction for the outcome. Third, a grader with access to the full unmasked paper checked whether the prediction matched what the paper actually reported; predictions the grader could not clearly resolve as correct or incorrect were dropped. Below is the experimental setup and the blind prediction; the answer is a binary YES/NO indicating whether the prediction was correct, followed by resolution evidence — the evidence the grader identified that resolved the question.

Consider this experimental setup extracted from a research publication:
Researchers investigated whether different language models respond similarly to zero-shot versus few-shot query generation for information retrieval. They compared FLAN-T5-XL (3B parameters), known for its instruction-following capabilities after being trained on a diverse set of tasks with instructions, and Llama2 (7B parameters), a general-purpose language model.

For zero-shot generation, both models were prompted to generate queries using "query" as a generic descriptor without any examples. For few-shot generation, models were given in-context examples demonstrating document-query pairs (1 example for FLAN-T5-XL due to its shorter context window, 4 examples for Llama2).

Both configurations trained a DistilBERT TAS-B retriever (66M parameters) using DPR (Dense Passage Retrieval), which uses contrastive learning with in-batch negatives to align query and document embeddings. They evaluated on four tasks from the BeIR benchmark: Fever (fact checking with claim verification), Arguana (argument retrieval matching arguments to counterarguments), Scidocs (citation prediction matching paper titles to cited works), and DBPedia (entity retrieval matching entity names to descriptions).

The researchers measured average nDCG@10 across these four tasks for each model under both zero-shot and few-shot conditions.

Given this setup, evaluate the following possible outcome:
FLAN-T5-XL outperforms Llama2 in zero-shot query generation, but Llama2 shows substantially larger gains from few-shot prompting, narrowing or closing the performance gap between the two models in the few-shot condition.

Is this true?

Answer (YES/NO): NO